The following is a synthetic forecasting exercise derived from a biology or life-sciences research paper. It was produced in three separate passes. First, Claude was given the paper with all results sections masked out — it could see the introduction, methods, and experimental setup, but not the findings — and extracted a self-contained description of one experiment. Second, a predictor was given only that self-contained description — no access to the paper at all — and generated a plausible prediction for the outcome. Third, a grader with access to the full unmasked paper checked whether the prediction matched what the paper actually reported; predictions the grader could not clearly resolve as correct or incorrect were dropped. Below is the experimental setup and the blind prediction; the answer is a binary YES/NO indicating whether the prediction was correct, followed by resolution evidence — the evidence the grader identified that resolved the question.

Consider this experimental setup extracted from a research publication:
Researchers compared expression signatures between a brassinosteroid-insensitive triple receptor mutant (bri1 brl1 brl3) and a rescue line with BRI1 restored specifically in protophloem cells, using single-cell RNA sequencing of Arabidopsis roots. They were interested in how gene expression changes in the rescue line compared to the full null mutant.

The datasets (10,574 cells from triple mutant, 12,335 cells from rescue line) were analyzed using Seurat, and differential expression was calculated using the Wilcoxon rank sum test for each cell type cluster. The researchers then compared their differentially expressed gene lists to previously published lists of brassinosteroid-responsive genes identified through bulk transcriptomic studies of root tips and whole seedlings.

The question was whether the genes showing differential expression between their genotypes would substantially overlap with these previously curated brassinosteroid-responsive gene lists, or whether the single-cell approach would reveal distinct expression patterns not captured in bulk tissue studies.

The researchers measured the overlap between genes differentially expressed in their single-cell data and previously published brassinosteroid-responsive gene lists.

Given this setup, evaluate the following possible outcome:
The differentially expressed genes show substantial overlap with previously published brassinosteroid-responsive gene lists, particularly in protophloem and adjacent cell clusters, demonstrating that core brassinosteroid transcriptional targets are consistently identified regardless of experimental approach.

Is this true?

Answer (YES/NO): NO